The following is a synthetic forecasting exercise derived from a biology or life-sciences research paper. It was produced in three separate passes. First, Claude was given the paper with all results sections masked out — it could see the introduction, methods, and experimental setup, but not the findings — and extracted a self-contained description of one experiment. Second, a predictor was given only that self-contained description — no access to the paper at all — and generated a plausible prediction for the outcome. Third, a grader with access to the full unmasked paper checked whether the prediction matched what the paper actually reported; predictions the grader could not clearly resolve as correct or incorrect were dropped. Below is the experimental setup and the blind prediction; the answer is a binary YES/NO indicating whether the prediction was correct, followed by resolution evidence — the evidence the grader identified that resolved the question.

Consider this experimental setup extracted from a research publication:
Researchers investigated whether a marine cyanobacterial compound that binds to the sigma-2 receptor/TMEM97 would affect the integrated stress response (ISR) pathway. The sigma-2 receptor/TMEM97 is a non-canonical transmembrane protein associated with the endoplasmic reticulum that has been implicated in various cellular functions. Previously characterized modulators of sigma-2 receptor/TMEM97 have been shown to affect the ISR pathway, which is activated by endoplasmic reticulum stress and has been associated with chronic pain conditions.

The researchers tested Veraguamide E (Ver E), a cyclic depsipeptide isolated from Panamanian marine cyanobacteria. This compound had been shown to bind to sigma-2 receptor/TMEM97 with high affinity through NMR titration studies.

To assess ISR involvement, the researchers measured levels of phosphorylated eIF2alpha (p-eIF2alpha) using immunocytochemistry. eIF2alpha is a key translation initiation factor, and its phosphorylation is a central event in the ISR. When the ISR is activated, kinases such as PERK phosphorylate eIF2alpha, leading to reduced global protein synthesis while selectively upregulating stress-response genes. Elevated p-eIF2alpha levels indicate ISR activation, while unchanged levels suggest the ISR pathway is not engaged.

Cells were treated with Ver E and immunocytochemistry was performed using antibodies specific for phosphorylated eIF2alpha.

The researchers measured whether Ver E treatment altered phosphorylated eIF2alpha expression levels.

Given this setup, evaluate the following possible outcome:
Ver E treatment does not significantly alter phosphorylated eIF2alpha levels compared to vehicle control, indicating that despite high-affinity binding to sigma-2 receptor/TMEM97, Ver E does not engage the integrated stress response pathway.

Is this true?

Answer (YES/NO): YES